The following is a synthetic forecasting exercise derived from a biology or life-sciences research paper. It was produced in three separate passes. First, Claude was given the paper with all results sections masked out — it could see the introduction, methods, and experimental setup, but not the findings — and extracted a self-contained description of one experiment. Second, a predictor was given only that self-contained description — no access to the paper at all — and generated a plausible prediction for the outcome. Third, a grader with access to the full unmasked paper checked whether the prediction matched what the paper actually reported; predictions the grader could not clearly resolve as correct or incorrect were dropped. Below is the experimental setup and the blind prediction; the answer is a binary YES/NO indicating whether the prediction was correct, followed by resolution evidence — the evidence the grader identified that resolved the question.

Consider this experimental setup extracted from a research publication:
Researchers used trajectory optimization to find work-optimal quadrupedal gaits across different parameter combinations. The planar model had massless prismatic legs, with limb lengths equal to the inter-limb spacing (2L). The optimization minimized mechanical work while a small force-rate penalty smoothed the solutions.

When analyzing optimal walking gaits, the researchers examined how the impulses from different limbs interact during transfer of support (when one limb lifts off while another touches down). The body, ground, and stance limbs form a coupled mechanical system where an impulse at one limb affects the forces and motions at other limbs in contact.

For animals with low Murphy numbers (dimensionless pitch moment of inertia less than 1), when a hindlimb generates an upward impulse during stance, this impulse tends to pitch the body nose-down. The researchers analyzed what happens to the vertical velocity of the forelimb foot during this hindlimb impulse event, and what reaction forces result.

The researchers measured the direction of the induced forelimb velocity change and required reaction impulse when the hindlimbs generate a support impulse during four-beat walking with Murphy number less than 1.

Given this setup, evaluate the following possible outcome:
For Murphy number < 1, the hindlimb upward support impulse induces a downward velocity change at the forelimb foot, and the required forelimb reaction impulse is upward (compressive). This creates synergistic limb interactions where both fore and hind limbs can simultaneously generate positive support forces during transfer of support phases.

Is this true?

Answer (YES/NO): YES